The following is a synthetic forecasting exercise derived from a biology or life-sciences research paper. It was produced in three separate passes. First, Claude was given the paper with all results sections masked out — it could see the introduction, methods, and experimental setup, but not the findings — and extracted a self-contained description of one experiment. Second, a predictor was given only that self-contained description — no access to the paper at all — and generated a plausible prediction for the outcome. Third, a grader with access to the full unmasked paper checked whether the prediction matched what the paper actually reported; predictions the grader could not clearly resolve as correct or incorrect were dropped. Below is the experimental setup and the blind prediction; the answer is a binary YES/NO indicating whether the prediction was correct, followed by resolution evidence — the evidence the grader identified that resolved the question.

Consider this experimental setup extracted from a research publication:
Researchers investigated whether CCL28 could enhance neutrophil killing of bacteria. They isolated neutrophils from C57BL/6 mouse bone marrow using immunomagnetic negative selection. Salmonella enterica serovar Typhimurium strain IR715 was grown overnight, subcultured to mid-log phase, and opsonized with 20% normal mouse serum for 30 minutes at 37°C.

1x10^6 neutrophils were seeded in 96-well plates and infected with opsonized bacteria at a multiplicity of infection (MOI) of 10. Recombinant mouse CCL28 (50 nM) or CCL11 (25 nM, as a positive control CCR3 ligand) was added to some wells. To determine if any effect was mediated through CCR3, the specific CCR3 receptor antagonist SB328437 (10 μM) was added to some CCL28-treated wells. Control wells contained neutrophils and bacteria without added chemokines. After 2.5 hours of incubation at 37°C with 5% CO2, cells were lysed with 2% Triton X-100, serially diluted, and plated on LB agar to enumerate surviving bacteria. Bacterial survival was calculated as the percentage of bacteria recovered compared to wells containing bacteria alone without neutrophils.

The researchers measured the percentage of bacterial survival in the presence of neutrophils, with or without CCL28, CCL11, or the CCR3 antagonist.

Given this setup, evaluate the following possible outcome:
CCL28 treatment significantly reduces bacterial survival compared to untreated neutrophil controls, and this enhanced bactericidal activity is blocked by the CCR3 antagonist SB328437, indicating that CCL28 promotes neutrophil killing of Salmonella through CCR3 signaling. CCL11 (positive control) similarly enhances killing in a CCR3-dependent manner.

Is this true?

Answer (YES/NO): YES